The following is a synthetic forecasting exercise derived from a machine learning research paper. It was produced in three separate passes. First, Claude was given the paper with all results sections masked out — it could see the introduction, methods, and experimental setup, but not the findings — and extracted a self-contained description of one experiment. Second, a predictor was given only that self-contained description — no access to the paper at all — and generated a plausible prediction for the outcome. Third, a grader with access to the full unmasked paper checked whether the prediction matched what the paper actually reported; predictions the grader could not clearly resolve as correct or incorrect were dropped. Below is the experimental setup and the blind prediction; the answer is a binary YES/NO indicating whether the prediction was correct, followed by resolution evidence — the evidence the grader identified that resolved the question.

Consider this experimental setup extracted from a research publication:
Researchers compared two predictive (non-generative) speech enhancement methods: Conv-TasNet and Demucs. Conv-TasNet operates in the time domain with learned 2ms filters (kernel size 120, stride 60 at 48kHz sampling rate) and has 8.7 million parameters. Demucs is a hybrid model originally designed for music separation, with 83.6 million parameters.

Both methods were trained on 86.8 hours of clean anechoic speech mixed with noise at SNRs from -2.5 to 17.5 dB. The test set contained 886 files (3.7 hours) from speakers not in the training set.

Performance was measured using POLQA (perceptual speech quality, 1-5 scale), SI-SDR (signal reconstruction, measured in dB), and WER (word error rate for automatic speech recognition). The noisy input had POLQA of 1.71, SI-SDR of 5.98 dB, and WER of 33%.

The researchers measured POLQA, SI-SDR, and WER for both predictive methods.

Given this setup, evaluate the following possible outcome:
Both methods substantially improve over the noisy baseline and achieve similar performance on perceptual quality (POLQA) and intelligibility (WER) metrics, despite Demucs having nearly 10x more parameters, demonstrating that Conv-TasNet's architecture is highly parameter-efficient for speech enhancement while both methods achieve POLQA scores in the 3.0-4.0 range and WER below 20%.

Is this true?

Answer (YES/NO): NO